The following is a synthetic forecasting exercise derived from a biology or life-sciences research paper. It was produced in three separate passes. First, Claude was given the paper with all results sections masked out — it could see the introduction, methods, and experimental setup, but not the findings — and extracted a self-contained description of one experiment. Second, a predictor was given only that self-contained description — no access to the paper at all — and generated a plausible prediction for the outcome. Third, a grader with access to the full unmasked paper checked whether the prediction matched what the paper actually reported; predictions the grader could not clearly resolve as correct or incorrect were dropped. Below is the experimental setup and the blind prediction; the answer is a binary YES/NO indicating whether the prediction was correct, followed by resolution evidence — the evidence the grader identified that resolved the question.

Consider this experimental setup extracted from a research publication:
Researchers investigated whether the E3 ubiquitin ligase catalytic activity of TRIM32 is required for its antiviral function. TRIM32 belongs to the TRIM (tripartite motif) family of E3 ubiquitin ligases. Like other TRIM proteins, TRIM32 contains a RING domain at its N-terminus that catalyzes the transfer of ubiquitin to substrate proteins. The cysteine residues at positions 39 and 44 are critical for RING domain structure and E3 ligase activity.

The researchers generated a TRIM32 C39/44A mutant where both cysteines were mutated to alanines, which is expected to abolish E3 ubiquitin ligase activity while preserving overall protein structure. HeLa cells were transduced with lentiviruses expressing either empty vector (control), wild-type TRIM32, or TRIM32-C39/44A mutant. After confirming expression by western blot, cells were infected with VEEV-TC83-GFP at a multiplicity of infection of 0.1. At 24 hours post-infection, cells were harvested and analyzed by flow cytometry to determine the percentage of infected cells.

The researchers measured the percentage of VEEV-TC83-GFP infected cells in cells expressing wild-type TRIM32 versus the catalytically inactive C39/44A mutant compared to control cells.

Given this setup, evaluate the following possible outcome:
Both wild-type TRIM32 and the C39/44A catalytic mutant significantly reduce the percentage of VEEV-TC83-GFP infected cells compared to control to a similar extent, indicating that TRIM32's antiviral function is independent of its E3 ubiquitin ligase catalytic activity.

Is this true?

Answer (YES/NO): NO